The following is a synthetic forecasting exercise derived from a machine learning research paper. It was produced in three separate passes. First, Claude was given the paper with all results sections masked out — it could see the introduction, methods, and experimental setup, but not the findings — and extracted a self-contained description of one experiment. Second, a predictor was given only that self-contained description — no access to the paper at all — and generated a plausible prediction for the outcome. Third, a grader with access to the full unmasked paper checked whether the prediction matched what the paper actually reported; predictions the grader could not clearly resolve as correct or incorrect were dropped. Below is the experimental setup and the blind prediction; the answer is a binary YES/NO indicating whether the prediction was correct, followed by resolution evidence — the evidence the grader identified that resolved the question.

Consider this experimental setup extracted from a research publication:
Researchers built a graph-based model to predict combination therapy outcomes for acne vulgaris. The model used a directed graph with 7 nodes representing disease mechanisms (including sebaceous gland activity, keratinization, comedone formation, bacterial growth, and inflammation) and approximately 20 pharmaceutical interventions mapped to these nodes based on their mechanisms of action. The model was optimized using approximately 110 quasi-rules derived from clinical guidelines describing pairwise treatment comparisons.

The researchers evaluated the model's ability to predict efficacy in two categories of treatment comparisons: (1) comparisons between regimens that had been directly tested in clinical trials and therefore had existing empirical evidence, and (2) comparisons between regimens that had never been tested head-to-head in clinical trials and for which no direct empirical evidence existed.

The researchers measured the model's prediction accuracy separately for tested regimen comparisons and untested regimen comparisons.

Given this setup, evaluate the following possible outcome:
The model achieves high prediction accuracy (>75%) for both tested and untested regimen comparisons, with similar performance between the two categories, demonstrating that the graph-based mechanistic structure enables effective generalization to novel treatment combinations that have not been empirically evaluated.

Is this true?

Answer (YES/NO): YES